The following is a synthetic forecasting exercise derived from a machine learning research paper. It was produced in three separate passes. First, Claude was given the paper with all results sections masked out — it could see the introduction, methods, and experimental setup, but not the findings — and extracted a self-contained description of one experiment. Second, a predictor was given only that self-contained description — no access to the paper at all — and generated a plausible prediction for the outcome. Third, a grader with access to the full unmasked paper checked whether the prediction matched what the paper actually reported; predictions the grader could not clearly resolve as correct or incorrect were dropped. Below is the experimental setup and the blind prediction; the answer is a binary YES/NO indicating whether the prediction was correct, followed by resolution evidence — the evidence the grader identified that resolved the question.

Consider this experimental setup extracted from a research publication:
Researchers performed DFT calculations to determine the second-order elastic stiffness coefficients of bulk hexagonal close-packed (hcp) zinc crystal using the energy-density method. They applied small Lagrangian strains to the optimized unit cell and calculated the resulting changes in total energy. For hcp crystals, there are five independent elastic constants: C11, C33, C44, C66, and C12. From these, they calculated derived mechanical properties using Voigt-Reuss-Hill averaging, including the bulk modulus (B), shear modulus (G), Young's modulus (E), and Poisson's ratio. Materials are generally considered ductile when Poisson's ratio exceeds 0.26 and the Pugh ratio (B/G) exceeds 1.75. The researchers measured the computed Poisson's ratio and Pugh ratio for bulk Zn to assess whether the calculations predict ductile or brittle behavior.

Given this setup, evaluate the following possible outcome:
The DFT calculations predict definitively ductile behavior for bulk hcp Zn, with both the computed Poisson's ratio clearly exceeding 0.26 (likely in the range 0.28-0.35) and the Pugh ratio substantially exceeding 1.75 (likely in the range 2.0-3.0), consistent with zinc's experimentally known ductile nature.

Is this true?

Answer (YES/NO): NO